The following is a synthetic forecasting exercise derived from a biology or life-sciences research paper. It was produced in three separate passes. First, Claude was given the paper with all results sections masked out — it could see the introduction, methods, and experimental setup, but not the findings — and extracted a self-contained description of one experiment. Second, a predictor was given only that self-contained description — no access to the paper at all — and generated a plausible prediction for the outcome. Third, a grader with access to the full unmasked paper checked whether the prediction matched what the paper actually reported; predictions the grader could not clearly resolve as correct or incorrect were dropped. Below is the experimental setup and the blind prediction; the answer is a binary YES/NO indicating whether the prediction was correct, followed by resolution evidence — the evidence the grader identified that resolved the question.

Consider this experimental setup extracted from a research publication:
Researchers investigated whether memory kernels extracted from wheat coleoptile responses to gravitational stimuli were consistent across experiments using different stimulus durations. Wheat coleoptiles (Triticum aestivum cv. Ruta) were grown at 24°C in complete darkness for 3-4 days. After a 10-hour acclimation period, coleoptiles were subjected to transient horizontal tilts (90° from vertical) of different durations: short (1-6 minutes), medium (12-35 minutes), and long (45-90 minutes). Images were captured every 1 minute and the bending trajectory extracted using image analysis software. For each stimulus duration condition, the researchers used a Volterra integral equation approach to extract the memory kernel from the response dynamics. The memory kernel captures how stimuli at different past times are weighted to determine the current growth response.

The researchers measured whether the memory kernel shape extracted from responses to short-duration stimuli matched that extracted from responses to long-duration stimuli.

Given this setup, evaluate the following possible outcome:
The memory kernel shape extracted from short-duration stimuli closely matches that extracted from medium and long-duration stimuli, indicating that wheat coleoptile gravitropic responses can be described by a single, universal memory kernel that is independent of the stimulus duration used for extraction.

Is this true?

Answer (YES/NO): NO